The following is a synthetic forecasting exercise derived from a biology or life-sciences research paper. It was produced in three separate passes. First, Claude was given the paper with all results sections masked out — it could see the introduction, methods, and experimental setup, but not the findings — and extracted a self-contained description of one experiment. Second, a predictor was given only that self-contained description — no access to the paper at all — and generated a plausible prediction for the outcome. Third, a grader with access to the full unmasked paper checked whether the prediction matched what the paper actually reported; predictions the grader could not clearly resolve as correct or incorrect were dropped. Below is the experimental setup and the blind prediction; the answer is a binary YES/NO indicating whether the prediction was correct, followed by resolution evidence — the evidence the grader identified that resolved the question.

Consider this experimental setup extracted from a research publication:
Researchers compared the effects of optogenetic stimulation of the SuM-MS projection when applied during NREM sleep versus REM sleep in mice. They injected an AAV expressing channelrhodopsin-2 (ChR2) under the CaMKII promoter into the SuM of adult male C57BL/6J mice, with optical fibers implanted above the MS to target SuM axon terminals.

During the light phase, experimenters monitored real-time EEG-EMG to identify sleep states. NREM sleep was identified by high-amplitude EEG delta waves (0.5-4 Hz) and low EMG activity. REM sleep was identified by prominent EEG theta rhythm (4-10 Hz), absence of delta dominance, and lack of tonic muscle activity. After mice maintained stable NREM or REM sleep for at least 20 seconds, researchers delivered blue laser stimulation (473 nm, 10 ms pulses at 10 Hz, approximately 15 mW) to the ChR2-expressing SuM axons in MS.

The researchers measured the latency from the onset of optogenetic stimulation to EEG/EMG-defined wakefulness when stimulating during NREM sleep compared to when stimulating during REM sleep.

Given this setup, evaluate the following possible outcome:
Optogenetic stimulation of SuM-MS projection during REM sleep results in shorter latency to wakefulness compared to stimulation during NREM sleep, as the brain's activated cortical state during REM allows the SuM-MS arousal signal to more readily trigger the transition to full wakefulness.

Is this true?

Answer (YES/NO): NO